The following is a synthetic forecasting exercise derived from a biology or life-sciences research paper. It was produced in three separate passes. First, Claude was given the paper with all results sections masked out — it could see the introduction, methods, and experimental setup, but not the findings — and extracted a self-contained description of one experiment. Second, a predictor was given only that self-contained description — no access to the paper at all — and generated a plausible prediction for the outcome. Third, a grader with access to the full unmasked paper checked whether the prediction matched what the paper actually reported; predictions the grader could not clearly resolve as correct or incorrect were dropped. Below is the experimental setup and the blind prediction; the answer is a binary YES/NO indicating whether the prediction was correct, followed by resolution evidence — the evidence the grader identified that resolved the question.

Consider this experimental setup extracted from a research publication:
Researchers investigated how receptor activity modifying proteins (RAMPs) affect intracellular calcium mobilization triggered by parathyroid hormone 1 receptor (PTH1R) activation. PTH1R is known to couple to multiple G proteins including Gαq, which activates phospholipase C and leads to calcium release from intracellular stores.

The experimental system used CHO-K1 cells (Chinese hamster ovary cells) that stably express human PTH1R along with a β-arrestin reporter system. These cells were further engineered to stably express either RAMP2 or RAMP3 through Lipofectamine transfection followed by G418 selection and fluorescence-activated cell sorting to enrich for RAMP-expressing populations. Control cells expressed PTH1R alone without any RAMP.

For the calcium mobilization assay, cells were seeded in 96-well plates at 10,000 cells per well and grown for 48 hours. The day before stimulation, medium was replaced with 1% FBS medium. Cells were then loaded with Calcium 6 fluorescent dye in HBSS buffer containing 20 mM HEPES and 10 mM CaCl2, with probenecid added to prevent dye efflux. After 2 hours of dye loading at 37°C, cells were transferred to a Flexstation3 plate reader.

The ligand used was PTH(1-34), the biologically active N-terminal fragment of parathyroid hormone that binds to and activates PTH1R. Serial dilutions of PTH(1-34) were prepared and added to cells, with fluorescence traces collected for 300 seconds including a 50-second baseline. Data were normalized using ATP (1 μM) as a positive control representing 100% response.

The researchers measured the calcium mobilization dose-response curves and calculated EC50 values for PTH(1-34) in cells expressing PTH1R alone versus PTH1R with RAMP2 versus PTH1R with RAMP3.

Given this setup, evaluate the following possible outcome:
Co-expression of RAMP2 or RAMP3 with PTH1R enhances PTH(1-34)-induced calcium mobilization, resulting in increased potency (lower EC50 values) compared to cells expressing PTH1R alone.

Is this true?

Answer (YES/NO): NO